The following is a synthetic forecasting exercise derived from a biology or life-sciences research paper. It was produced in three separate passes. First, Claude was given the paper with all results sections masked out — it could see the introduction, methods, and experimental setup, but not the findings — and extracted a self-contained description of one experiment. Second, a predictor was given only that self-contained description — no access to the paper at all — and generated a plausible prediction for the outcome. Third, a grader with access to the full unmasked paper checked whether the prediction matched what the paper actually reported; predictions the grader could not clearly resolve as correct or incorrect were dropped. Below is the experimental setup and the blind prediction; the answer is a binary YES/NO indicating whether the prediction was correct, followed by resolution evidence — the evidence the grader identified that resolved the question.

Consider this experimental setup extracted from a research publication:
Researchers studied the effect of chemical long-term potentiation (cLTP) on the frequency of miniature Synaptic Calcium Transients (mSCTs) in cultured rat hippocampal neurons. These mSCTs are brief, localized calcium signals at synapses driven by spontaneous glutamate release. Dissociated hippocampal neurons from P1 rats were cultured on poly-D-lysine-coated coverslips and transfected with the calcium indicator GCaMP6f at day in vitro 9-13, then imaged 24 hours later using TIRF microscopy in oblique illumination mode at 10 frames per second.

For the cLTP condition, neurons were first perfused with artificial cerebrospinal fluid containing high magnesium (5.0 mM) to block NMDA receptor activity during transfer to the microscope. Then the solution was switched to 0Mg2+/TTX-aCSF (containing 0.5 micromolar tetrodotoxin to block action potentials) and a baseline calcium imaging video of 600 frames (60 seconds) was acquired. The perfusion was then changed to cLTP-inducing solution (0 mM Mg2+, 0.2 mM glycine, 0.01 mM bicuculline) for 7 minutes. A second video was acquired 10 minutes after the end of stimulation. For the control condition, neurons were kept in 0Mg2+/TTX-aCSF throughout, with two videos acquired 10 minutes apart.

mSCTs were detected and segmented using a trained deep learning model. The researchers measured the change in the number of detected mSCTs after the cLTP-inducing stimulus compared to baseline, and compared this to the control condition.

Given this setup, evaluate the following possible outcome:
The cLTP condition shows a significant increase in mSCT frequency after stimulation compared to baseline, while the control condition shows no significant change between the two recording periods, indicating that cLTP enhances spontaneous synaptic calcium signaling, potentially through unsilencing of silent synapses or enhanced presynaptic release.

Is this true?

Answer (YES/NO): YES